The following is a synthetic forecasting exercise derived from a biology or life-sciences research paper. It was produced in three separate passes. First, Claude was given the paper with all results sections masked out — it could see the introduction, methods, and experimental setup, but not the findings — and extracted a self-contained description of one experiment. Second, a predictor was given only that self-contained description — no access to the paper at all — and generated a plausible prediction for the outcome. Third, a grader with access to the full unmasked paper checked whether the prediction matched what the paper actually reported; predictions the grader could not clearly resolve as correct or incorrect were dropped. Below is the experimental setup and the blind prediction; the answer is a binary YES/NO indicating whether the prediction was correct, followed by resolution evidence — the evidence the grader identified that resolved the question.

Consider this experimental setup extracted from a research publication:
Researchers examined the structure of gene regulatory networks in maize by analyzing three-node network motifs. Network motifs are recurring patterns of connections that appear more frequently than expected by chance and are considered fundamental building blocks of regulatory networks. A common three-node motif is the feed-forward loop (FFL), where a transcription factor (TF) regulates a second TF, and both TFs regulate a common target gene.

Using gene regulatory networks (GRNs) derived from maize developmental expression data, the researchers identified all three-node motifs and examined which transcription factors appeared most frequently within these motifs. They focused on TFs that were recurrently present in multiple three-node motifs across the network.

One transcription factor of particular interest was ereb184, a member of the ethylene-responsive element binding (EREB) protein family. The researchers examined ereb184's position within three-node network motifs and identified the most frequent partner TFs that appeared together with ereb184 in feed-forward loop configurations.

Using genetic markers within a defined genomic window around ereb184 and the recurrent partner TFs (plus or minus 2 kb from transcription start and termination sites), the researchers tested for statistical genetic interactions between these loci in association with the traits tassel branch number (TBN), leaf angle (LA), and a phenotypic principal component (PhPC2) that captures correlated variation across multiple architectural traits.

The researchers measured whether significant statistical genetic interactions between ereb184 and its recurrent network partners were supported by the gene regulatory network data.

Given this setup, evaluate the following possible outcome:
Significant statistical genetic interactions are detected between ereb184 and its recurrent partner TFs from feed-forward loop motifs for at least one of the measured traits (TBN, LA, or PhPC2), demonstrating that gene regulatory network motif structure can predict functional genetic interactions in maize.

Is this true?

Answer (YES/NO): YES